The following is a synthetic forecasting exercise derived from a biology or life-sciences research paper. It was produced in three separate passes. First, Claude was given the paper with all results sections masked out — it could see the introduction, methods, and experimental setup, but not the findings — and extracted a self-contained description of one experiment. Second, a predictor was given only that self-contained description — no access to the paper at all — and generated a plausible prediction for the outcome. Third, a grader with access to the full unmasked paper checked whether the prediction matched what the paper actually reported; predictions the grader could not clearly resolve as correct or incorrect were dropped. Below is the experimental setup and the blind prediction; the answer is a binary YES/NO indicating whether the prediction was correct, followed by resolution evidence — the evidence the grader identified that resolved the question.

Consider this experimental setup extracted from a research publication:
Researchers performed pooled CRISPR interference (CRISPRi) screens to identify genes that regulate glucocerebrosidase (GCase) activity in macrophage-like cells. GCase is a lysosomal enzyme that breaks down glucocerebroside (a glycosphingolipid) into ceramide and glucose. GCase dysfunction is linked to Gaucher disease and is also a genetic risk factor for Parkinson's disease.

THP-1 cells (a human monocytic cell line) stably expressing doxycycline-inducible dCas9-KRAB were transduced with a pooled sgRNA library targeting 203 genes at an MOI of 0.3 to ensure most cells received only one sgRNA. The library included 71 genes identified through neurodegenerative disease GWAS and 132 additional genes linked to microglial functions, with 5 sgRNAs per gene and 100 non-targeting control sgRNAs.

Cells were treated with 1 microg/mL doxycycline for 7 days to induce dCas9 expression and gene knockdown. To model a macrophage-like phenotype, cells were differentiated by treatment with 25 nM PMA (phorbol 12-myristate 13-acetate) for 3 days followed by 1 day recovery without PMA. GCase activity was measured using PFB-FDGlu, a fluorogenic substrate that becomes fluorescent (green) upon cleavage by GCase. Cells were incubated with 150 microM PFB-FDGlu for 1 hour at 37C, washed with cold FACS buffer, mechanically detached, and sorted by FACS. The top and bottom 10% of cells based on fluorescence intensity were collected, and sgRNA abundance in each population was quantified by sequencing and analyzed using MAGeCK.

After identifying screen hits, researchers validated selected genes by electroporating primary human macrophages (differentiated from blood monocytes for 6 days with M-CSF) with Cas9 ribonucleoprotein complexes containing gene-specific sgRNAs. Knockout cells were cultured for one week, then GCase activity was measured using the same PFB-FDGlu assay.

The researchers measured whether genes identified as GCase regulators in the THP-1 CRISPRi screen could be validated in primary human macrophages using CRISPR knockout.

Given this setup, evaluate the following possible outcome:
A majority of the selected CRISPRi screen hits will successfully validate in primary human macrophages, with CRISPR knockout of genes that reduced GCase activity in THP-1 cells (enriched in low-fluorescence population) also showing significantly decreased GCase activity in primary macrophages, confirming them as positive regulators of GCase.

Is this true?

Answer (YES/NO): YES